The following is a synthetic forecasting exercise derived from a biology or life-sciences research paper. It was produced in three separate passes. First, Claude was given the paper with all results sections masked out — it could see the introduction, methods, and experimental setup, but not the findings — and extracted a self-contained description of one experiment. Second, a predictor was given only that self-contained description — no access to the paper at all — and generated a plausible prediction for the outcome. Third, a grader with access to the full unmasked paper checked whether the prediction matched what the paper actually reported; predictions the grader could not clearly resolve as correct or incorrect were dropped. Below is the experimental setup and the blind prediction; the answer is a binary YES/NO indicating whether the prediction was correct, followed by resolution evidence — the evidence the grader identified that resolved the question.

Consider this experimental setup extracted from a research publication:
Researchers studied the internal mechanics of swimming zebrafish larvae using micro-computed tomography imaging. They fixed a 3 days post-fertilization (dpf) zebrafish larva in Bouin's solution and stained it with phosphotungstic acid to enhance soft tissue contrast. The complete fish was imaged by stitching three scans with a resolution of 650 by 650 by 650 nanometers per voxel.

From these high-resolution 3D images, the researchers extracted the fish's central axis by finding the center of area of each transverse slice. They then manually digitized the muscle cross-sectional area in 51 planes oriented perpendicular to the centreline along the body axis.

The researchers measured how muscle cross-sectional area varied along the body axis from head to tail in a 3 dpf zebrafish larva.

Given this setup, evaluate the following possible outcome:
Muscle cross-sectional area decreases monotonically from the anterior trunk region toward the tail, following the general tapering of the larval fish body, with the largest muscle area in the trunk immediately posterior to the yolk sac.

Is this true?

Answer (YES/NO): NO